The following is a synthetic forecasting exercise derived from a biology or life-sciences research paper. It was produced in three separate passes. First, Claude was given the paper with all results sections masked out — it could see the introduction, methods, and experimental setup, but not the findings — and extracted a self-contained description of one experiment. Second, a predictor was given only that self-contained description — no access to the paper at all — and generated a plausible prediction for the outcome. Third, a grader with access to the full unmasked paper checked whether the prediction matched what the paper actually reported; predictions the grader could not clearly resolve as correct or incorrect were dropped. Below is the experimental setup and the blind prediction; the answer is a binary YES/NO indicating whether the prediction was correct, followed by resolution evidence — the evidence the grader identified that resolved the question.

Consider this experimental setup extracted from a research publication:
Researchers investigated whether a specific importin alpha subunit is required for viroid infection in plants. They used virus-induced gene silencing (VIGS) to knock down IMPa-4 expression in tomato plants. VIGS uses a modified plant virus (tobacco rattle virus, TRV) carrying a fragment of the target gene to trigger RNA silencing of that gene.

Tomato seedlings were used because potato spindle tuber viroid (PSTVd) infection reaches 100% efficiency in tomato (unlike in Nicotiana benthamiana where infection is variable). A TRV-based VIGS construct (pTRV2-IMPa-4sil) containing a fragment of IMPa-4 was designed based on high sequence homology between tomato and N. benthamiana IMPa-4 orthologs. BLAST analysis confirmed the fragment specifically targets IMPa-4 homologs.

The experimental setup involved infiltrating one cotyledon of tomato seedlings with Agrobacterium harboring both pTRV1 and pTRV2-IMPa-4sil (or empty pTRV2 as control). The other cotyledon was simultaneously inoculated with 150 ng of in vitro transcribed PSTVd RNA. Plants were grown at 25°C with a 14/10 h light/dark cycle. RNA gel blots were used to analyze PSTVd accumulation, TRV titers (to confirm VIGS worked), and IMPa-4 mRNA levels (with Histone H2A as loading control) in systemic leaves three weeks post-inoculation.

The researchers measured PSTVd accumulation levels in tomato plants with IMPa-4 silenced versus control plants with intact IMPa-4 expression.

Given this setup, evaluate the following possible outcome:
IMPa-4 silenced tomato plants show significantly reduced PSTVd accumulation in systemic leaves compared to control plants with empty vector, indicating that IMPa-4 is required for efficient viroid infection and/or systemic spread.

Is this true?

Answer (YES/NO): YES